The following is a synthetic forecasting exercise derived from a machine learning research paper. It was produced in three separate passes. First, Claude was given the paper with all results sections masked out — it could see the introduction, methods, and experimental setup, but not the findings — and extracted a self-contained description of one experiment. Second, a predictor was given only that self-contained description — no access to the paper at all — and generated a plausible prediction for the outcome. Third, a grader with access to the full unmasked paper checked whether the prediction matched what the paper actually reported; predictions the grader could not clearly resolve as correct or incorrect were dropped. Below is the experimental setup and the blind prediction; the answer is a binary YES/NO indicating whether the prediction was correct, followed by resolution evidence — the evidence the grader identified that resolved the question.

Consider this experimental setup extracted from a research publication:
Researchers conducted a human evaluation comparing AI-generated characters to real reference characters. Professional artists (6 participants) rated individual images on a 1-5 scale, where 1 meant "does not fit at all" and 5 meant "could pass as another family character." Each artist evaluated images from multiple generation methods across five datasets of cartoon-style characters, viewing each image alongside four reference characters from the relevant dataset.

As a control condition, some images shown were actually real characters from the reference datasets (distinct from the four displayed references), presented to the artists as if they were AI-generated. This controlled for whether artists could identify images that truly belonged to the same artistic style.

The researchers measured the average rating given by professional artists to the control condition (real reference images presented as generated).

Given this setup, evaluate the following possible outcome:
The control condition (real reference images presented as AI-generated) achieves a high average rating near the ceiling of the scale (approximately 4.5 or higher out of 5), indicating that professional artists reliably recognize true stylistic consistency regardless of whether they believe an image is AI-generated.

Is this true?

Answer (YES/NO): NO